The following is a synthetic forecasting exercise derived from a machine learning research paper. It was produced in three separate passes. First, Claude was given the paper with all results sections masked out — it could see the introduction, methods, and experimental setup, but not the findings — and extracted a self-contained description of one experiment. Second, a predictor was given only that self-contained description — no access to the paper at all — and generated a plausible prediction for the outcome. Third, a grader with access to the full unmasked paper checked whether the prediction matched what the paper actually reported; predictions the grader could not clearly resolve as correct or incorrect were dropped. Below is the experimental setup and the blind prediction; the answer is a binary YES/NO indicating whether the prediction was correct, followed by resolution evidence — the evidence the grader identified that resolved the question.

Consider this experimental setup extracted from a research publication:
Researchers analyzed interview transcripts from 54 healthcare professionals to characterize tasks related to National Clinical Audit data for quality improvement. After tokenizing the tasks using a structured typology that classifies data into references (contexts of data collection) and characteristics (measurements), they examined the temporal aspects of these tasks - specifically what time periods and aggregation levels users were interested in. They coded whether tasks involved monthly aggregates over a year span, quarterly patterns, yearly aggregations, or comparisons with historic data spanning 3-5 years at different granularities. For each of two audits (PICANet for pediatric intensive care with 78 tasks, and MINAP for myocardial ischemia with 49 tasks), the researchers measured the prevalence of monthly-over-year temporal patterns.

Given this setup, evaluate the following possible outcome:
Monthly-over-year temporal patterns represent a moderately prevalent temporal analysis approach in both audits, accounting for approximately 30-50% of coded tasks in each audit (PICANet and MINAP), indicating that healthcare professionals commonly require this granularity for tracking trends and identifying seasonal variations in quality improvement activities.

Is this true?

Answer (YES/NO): NO